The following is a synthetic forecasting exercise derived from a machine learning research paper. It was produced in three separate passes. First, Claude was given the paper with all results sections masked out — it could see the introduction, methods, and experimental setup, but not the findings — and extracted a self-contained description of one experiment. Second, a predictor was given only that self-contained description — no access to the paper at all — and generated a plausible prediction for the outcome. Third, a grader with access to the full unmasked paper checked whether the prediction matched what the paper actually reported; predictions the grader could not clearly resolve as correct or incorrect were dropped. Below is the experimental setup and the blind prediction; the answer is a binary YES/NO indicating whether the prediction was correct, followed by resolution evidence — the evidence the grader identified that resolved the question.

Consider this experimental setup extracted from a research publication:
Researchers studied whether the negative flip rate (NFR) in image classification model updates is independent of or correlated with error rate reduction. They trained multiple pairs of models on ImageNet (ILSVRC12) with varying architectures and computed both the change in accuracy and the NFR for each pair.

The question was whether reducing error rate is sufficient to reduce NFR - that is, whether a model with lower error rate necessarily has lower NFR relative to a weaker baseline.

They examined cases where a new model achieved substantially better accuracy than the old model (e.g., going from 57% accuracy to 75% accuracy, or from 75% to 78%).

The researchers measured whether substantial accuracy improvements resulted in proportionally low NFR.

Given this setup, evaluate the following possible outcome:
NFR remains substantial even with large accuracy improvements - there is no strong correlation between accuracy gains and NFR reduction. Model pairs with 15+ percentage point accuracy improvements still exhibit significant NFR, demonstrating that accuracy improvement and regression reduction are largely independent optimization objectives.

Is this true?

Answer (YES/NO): YES